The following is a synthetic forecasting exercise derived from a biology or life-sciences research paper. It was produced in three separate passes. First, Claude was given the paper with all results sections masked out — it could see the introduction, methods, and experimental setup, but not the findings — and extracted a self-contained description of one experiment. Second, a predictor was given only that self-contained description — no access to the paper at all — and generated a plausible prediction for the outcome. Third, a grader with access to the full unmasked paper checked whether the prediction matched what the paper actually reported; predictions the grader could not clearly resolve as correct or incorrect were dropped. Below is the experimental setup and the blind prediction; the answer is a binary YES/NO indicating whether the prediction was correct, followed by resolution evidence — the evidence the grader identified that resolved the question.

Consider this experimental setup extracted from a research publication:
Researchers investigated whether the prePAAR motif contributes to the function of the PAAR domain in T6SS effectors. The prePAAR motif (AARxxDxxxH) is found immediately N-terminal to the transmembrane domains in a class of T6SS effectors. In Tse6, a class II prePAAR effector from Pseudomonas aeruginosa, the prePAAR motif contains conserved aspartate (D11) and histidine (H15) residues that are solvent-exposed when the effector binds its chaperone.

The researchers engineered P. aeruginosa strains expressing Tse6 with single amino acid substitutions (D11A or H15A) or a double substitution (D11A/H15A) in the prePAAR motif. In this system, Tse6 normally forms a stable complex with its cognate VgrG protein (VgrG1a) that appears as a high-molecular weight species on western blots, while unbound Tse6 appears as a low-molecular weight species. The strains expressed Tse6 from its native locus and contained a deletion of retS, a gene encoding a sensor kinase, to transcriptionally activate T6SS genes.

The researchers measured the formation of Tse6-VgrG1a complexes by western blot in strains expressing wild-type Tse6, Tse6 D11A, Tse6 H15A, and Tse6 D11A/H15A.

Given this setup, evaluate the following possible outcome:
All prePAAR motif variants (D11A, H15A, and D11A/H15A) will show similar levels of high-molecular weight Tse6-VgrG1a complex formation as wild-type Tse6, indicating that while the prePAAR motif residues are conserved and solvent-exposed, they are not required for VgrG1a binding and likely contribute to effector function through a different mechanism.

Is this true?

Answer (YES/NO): NO